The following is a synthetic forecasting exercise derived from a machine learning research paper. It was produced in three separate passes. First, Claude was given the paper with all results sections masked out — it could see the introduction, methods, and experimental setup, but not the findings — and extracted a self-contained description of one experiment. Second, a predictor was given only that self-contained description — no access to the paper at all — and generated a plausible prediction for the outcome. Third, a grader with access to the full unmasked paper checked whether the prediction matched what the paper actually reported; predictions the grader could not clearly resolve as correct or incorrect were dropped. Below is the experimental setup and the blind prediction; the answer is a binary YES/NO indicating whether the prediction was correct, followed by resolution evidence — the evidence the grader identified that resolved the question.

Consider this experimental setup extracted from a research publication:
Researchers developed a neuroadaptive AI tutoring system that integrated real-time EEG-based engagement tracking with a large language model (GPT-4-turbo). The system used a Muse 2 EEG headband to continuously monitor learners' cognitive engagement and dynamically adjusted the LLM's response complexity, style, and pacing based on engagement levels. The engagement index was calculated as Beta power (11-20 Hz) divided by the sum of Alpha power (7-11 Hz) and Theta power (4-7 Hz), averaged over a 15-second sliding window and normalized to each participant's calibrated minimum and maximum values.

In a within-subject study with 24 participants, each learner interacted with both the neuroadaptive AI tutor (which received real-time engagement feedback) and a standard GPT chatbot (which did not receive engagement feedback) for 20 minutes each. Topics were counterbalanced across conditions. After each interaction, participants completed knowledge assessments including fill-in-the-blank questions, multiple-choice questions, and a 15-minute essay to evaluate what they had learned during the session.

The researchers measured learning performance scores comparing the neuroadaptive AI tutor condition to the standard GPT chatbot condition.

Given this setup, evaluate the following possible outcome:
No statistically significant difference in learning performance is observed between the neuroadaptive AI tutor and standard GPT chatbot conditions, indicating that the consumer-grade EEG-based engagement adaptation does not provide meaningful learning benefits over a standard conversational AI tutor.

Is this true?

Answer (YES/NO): YES